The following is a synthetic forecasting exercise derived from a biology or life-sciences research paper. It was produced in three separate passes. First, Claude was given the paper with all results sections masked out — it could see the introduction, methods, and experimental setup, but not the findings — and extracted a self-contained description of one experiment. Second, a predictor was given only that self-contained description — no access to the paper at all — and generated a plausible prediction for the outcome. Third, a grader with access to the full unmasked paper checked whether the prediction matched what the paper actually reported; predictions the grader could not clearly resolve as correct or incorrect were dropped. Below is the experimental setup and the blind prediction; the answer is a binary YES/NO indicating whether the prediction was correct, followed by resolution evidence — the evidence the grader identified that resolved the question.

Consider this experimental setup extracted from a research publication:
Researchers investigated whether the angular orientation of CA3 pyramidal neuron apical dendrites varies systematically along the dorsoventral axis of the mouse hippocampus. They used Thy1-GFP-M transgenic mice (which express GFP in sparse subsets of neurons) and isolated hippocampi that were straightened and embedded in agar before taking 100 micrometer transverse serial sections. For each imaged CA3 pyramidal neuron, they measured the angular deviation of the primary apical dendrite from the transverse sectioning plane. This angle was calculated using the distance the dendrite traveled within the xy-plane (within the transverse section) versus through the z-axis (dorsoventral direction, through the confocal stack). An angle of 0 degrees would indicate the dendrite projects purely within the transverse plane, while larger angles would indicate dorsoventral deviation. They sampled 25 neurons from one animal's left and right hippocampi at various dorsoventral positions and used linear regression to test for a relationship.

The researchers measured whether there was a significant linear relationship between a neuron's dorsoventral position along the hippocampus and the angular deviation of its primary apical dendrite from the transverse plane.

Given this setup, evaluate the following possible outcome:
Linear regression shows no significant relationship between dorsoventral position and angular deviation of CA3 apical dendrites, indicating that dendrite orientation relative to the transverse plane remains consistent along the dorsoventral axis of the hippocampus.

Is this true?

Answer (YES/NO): YES